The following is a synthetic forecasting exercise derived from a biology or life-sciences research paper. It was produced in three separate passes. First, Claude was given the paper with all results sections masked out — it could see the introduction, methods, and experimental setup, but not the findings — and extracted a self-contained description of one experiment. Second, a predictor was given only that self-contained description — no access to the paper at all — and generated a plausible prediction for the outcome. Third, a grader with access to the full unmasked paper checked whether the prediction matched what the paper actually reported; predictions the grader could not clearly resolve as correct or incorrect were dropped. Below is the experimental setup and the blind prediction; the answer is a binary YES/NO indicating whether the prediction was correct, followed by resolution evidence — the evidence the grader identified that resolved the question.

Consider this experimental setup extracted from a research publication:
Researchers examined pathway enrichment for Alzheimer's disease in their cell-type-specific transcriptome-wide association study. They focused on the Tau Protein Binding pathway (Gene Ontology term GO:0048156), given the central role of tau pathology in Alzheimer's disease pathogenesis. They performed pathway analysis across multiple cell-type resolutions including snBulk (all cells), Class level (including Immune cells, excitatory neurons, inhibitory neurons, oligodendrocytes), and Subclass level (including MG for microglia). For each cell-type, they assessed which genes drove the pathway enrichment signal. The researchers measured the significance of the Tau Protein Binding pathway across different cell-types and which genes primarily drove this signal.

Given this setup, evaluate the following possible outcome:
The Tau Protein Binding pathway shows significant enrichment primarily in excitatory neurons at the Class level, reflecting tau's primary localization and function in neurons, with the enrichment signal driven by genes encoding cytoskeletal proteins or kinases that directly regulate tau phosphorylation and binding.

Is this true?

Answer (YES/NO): NO